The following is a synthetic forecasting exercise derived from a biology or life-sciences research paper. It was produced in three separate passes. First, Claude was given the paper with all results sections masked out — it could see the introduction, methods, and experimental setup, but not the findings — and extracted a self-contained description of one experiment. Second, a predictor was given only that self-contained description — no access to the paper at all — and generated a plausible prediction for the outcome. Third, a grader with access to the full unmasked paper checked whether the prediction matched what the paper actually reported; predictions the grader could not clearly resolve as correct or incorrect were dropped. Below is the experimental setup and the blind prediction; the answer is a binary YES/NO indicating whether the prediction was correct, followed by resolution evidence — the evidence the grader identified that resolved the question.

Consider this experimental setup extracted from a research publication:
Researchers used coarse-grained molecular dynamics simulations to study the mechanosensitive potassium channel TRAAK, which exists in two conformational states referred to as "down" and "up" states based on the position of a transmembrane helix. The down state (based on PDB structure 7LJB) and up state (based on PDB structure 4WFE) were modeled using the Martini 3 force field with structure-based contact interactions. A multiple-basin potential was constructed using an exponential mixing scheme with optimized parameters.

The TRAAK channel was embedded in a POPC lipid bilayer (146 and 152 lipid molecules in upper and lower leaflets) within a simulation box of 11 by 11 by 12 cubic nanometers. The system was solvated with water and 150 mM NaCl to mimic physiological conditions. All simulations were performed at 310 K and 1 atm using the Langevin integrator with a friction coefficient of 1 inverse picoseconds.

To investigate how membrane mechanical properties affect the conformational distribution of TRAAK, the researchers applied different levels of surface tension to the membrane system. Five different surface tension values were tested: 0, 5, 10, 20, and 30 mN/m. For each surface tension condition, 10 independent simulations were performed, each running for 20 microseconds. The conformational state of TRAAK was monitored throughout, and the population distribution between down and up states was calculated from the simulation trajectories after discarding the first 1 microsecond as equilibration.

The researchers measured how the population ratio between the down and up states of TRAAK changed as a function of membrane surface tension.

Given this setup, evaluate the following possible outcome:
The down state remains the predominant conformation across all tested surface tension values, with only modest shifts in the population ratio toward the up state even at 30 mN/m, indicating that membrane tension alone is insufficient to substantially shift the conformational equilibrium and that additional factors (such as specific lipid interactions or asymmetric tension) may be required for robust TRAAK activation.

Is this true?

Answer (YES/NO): NO